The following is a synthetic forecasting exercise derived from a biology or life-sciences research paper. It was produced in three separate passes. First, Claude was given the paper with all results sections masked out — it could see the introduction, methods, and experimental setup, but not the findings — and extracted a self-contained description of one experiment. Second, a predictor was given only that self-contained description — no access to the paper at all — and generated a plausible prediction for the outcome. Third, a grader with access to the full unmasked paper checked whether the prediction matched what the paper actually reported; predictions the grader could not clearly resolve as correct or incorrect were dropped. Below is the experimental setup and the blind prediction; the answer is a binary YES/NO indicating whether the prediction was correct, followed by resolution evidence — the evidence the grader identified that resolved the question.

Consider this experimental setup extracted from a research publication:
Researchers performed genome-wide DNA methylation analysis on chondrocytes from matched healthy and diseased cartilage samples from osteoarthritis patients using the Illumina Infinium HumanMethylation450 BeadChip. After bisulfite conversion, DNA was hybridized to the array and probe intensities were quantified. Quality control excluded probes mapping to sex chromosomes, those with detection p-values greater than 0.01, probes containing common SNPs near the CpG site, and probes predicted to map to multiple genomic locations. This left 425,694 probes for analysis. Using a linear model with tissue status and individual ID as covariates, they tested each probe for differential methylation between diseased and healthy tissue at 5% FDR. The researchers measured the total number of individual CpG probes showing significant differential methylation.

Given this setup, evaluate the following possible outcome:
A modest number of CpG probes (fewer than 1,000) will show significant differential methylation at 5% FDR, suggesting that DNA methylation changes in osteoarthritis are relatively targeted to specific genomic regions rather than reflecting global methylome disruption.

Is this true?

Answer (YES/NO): NO